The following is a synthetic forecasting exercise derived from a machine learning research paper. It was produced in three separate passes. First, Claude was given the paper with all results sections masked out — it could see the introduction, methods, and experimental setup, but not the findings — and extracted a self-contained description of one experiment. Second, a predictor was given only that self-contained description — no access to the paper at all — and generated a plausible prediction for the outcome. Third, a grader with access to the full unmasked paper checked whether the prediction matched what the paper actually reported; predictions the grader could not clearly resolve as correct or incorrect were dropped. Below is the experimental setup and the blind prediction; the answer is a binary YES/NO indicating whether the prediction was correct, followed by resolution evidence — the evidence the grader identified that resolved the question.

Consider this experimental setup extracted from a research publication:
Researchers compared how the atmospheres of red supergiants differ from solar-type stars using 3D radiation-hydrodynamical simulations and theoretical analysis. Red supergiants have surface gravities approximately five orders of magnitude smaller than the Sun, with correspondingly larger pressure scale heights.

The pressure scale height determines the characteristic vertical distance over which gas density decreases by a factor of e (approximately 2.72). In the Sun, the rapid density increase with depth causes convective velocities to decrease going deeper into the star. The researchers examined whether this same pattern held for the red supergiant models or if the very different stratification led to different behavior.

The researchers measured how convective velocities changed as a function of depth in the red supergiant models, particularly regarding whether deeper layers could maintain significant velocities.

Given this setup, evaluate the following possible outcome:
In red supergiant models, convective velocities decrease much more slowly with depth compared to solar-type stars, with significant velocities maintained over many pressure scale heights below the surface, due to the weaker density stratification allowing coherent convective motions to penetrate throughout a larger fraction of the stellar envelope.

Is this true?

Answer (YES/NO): YES